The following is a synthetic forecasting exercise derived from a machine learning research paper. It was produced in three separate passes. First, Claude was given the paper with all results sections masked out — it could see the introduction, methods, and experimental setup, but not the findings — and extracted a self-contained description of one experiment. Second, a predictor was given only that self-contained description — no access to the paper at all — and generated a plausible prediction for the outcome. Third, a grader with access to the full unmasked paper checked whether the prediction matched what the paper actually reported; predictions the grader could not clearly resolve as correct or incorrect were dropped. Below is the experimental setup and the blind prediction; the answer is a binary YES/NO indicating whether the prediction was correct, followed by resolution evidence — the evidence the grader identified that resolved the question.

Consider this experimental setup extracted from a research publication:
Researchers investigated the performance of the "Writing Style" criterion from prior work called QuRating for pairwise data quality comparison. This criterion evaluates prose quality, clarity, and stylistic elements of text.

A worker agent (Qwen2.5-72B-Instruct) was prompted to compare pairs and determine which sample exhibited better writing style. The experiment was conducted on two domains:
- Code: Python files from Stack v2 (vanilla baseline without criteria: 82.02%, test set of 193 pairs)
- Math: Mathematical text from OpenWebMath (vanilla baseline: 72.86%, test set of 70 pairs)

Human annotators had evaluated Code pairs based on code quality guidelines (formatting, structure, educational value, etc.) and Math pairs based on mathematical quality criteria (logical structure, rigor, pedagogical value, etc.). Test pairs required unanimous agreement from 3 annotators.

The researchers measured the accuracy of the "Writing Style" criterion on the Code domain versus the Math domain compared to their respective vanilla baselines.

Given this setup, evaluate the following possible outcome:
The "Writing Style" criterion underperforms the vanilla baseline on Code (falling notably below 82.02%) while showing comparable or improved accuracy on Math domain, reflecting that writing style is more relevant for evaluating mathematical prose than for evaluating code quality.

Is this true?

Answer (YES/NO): NO